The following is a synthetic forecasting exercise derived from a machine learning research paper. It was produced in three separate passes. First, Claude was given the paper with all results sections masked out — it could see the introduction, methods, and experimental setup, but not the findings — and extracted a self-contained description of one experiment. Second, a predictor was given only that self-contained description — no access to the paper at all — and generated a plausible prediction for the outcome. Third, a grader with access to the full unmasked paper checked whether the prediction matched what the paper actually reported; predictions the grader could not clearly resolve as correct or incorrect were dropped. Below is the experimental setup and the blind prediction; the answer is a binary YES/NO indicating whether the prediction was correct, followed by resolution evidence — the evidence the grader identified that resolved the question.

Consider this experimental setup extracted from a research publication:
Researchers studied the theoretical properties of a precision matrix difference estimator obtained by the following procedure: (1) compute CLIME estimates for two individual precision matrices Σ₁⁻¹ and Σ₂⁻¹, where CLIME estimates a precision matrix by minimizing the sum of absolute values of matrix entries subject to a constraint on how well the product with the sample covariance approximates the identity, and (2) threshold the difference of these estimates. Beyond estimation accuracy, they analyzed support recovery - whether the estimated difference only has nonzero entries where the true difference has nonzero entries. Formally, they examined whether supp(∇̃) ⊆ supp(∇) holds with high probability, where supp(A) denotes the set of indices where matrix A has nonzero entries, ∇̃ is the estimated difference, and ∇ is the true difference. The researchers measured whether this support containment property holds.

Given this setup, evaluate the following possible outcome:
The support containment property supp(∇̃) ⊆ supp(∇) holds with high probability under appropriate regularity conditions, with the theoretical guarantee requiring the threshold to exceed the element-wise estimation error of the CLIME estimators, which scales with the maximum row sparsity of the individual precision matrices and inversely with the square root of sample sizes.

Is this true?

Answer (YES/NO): NO